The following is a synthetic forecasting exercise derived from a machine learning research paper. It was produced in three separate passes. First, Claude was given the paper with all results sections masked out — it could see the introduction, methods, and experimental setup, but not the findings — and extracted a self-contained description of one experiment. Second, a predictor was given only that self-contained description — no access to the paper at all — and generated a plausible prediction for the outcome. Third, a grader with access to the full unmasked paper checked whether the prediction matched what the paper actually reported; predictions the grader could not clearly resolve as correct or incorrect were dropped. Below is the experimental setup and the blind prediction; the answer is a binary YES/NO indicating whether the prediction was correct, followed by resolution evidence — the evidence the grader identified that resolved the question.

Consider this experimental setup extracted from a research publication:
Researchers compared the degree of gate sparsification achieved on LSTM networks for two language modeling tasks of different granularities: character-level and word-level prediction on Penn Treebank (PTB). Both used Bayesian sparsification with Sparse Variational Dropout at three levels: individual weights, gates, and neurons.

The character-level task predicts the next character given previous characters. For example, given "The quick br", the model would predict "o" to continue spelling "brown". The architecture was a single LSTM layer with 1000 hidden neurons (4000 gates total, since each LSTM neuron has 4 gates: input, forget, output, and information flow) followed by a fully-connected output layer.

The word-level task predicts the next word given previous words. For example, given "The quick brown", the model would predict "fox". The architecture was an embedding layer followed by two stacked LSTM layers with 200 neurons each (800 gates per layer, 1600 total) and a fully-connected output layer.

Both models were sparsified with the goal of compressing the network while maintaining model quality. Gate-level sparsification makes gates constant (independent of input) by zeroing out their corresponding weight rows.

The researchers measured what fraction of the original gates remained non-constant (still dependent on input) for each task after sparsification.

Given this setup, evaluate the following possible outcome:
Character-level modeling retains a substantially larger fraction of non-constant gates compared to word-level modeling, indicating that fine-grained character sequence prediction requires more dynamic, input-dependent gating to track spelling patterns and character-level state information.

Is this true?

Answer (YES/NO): NO